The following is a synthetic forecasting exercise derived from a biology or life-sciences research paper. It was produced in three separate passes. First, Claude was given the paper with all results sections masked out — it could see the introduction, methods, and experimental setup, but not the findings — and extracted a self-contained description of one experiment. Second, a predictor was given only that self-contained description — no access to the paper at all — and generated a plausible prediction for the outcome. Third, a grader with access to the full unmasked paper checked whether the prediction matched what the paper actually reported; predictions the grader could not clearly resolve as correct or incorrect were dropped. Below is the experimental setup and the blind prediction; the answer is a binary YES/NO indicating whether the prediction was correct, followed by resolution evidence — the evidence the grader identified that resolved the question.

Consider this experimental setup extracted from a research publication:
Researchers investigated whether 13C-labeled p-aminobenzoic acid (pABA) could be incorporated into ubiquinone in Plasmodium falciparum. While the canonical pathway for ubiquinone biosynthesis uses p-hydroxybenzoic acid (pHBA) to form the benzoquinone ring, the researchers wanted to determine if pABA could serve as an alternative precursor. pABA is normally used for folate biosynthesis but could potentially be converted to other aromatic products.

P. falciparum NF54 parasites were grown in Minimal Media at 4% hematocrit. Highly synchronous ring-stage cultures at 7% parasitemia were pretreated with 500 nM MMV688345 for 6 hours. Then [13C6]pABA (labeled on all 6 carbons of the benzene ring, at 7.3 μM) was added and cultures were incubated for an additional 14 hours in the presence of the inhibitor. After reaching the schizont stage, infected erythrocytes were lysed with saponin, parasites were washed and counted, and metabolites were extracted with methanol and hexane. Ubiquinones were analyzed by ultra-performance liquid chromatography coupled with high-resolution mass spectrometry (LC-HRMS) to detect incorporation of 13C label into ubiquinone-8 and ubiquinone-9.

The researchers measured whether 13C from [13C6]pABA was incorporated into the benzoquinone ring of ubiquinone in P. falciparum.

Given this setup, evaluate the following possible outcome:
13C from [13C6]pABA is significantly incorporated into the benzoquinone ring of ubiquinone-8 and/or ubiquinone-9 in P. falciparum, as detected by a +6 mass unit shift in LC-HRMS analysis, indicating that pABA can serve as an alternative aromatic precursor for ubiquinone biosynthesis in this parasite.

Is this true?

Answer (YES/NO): NO